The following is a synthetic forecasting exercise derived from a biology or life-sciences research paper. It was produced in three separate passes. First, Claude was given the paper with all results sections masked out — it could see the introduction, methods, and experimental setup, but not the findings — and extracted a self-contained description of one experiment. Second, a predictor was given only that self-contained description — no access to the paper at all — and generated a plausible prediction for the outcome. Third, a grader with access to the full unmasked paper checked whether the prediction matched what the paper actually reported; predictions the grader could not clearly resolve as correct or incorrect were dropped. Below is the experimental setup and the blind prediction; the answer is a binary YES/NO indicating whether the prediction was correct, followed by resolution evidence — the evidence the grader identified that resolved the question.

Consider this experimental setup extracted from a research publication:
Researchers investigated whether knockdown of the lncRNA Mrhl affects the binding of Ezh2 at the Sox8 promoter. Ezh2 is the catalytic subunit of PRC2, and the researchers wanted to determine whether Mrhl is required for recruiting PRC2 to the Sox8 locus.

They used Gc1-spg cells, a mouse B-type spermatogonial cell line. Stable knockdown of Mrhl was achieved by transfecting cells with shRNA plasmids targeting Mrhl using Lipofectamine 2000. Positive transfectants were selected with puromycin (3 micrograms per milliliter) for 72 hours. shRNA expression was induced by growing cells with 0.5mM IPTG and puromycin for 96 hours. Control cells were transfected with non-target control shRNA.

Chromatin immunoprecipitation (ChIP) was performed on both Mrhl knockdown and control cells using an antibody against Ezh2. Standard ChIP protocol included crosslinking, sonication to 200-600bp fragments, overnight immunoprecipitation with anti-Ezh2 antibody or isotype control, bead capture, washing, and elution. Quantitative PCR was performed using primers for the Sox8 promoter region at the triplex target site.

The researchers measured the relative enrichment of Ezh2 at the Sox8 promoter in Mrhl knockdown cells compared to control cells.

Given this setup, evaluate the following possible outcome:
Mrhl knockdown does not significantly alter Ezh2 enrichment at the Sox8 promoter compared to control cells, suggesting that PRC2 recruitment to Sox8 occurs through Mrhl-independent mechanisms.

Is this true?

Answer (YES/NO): NO